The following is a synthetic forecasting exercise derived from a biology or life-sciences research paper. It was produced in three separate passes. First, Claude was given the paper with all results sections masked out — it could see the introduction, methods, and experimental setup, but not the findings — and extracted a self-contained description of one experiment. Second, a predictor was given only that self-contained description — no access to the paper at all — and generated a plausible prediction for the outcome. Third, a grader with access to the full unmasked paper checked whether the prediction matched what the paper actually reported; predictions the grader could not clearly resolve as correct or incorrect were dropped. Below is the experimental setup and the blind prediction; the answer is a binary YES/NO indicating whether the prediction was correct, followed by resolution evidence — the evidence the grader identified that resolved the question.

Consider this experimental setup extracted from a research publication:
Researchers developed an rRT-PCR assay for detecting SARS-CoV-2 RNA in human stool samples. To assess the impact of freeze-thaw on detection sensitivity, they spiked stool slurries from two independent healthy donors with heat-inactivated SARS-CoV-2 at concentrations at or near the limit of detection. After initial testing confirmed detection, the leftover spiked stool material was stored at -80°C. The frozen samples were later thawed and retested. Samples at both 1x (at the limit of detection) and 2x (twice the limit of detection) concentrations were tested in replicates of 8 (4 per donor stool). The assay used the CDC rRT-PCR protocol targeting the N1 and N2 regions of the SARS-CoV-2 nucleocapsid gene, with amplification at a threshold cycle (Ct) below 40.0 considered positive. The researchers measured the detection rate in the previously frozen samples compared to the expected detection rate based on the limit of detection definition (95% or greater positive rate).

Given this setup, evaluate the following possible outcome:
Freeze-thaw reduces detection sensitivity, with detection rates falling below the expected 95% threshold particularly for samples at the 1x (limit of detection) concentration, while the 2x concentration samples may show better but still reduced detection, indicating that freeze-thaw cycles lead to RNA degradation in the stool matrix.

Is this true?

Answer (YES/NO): NO